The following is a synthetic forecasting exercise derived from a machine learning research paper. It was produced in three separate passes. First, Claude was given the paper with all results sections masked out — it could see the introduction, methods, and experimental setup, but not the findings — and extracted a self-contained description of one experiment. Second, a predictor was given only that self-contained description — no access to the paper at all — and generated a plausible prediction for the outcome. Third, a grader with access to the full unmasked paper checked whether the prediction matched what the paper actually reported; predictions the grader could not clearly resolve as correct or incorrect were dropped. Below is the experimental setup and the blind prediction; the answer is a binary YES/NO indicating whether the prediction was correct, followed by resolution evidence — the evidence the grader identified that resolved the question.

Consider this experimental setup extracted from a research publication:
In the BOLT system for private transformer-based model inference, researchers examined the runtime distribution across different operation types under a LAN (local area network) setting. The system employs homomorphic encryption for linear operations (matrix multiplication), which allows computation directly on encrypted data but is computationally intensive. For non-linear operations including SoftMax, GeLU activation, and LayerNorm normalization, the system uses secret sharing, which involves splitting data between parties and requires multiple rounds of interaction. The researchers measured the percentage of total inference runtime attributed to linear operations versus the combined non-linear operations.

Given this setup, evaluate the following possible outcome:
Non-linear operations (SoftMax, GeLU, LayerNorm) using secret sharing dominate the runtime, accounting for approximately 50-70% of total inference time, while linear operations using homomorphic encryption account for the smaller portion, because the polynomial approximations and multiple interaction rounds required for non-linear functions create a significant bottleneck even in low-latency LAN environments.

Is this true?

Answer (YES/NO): NO